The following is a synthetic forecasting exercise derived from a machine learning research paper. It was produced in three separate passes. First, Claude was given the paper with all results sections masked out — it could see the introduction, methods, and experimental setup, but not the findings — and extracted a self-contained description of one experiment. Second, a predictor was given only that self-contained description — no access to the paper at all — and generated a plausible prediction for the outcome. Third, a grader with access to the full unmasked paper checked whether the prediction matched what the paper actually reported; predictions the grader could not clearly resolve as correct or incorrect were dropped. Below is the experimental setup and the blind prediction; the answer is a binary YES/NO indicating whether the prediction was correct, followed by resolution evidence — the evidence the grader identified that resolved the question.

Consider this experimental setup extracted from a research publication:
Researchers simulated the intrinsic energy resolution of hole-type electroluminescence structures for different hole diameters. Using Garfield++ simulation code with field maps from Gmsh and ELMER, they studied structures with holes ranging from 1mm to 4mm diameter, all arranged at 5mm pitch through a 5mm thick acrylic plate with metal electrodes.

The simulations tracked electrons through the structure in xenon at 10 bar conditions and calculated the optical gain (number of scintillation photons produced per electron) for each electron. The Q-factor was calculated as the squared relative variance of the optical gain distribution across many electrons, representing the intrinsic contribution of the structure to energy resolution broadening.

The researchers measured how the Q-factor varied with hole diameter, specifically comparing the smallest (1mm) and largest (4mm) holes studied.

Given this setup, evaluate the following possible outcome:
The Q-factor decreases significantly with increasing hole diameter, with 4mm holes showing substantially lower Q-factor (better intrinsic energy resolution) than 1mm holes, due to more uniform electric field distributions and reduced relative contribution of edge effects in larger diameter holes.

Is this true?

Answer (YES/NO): YES